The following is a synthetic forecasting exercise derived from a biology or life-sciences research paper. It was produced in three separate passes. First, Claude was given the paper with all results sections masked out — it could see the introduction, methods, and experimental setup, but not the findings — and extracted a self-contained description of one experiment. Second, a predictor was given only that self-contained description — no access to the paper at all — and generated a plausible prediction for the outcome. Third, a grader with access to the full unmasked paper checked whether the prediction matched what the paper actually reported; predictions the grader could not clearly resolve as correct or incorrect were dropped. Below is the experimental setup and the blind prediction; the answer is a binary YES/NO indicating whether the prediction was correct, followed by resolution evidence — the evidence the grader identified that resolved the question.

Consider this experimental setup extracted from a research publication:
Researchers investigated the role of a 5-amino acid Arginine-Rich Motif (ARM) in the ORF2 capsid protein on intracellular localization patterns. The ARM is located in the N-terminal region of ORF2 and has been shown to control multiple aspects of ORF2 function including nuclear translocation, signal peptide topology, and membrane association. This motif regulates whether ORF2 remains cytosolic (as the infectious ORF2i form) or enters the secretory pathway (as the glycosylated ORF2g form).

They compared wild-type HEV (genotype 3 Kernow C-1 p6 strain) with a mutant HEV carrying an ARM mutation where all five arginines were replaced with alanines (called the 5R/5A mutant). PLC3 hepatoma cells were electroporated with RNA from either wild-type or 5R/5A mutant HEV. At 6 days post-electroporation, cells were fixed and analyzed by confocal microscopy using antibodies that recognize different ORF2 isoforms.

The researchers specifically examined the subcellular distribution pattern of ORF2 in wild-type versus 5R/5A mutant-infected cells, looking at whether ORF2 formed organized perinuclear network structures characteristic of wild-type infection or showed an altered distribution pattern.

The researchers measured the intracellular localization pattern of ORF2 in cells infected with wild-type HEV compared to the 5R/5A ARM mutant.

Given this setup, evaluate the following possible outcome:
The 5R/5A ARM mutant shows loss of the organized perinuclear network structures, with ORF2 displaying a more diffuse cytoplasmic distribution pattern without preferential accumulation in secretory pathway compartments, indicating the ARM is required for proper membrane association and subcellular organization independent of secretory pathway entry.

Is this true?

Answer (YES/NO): NO